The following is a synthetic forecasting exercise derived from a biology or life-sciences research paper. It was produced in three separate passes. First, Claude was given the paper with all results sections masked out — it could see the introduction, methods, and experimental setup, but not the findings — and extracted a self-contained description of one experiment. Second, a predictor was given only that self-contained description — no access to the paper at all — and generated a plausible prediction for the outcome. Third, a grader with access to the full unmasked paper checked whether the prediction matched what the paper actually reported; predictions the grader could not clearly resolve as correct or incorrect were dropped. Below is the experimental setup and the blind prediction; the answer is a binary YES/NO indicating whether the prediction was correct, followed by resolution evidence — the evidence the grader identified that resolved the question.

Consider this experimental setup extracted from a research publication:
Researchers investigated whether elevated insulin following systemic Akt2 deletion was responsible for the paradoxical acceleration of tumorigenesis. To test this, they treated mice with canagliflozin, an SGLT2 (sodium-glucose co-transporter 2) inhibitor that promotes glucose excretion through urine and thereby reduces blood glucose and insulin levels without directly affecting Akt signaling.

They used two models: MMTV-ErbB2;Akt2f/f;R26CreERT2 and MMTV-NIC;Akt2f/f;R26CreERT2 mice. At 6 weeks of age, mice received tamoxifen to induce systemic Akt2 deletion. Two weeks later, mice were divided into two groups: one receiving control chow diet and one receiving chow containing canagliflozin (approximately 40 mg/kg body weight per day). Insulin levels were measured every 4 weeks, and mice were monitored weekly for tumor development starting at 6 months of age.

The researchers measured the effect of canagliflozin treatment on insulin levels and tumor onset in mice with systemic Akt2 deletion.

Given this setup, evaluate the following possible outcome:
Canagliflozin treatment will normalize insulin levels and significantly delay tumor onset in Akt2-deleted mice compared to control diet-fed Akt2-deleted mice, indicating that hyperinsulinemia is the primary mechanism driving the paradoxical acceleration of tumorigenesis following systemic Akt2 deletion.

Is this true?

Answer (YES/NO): YES